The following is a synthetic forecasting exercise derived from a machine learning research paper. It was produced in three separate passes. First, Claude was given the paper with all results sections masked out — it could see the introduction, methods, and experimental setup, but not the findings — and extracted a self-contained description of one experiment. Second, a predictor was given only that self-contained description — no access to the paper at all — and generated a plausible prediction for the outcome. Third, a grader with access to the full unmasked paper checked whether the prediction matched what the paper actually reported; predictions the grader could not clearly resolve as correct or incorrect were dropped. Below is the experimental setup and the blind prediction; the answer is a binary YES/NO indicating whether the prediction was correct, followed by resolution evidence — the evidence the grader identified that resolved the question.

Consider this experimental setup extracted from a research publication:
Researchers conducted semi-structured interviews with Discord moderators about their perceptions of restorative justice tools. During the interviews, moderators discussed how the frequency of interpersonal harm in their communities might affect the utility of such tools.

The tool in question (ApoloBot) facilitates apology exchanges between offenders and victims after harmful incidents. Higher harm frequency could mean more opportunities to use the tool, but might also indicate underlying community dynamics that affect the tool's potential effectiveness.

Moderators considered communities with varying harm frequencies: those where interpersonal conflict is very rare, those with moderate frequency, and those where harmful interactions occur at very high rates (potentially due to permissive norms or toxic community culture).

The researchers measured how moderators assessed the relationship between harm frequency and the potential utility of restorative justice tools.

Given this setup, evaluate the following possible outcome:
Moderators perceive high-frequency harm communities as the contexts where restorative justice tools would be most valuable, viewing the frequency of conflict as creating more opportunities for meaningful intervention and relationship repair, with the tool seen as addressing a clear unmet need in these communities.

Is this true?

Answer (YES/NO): NO